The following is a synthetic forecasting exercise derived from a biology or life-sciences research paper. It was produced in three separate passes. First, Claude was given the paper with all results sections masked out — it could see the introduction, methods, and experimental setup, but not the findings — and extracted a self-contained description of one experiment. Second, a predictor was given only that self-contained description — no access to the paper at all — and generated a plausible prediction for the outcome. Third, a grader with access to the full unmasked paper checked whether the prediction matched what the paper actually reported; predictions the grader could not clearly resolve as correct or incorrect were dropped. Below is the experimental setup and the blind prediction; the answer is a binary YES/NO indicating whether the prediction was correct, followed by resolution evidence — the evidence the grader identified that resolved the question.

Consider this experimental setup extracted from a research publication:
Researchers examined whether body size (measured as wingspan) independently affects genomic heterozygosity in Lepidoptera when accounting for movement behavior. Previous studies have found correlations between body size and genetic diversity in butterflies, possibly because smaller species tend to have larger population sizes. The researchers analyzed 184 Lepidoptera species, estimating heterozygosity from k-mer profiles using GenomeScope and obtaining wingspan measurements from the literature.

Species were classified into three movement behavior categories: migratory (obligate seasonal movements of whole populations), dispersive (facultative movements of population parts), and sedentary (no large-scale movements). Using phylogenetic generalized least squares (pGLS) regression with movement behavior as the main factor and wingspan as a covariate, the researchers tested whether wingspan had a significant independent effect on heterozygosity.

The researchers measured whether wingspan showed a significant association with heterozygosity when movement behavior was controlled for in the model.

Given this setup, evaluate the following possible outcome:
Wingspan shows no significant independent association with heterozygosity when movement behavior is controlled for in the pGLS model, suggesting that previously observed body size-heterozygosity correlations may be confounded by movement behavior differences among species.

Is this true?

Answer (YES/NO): YES